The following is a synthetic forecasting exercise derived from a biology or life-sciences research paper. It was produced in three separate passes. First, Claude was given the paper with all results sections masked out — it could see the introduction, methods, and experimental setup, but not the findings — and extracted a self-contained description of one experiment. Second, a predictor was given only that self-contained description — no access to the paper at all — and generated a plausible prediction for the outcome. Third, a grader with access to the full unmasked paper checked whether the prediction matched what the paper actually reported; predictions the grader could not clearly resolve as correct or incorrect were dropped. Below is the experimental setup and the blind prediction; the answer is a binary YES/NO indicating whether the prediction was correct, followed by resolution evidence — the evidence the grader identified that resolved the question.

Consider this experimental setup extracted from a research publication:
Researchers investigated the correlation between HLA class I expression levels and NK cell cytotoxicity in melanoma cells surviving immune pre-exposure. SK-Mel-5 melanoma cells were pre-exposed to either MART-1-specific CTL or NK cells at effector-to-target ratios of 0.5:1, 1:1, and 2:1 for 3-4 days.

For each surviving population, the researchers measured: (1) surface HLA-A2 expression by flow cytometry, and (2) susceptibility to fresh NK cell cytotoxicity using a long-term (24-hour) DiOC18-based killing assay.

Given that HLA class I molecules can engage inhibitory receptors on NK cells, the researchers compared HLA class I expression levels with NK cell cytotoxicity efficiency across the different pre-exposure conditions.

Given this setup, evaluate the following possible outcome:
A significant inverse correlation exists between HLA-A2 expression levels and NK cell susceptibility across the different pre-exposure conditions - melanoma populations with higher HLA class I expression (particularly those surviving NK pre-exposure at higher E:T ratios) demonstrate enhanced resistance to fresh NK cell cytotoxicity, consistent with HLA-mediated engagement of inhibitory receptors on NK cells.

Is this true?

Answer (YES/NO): YES